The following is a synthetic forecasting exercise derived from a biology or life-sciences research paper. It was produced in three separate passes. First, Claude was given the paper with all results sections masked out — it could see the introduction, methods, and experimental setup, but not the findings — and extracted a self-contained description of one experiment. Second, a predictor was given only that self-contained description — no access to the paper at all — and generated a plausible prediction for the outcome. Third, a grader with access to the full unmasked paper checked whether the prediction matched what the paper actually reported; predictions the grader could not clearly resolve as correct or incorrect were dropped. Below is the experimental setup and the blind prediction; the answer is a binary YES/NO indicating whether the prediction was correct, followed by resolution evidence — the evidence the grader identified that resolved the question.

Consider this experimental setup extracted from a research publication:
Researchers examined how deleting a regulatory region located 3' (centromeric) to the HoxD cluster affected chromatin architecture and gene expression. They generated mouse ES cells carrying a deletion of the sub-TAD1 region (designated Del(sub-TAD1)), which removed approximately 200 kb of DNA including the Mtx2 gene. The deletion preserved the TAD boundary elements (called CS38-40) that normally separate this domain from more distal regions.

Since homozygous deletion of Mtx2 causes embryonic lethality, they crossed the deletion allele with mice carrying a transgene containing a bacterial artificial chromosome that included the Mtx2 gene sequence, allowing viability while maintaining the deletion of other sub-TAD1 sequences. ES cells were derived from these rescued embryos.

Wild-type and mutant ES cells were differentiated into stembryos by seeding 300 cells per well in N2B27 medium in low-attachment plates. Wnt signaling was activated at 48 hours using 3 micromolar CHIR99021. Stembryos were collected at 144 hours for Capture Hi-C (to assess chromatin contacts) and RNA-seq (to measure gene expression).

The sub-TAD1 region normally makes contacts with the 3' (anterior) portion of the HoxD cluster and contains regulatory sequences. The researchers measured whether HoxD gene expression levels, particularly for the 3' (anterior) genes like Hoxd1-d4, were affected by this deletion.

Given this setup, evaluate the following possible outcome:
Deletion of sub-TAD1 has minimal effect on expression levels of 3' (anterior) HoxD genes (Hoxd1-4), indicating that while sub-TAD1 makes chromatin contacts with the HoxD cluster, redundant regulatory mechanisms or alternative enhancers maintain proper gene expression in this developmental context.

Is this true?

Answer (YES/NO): YES